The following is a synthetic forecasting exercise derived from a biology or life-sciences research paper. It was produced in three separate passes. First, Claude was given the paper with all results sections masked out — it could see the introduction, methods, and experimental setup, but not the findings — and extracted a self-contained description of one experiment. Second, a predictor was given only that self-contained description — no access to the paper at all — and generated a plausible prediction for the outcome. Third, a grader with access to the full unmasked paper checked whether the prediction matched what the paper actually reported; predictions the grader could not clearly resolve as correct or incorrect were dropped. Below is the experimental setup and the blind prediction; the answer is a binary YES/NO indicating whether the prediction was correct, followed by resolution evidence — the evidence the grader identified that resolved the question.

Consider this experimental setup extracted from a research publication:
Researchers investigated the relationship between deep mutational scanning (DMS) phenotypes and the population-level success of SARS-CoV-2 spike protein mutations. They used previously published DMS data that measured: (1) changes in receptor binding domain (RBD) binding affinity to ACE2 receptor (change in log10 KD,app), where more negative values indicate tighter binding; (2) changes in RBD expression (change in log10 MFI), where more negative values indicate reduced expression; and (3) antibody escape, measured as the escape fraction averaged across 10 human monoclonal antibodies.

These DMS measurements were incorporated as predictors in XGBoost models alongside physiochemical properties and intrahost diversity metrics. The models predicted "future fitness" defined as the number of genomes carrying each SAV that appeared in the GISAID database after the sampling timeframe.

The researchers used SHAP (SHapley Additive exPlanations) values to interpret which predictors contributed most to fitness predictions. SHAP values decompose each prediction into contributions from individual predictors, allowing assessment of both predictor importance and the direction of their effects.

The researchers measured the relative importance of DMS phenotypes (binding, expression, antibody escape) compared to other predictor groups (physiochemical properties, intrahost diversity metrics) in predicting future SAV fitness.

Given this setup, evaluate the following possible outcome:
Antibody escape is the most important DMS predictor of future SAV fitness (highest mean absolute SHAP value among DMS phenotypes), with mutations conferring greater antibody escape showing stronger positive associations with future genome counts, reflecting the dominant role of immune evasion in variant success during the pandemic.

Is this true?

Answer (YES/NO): NO